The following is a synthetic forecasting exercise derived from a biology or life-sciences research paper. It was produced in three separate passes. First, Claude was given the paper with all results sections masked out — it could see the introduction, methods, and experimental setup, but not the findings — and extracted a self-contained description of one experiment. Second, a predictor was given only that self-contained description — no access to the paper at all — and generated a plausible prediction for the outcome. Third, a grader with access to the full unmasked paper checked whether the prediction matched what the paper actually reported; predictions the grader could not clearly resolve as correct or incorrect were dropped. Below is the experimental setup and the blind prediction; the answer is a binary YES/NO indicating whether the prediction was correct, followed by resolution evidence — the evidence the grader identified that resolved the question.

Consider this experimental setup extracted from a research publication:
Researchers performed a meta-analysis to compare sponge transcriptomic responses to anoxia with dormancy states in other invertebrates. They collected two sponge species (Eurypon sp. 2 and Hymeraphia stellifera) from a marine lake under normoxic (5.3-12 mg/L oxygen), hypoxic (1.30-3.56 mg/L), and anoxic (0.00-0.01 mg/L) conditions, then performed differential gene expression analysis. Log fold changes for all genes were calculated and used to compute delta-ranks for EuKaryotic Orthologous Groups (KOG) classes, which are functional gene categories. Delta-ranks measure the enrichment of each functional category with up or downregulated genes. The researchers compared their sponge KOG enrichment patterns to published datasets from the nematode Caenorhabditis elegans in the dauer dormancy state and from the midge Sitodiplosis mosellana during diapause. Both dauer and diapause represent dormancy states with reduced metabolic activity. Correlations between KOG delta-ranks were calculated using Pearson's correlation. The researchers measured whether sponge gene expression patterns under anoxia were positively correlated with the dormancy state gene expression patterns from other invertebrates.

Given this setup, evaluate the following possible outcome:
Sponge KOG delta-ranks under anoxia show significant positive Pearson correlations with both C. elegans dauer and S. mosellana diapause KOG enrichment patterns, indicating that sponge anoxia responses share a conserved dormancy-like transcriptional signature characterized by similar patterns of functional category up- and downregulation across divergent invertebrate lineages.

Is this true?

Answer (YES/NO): NO